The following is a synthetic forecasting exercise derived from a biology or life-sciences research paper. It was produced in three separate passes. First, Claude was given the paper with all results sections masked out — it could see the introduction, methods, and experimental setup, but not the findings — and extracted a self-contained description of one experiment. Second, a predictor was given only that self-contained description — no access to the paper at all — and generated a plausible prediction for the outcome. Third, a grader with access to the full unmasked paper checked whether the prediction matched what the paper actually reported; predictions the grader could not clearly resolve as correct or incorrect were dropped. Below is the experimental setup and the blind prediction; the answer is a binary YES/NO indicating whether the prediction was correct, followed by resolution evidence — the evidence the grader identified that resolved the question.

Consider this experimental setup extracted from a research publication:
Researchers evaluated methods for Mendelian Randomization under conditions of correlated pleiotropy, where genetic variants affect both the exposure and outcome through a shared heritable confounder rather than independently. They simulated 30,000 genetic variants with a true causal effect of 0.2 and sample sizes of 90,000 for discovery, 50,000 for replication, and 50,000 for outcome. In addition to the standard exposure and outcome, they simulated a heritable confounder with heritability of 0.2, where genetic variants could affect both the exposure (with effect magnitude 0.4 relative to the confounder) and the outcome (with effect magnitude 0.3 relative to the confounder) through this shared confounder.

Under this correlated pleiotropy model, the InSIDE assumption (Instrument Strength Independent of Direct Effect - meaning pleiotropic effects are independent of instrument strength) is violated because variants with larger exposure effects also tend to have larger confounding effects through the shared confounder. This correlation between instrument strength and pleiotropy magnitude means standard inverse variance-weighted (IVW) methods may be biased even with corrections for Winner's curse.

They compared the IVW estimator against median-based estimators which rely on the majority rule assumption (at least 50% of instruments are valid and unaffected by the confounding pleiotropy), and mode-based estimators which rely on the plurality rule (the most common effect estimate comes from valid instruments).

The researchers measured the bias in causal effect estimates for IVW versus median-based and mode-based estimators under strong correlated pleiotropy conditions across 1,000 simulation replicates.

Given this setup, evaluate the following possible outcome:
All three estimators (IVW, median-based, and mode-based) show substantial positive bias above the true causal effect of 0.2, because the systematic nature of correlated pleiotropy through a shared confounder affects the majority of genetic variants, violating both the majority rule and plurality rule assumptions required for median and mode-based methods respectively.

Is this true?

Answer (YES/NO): NO